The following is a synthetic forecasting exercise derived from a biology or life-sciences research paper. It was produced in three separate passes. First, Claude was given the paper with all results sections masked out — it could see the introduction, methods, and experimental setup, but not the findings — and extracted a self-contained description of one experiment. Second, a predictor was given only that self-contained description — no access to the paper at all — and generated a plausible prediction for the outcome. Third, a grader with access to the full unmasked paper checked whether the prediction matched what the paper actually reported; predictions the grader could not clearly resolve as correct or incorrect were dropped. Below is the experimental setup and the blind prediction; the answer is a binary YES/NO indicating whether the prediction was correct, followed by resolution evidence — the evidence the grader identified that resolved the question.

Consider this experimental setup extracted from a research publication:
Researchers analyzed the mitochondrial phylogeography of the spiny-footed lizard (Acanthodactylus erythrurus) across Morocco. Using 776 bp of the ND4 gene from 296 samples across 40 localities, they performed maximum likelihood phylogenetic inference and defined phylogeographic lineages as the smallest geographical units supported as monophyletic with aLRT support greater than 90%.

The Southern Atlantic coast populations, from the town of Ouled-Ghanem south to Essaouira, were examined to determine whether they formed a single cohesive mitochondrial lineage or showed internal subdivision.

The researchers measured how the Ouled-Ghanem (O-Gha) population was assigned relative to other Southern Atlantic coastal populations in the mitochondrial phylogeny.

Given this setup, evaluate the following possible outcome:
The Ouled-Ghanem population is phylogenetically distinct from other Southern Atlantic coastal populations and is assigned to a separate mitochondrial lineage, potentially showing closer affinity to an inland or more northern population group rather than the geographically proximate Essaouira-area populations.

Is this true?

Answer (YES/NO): NO